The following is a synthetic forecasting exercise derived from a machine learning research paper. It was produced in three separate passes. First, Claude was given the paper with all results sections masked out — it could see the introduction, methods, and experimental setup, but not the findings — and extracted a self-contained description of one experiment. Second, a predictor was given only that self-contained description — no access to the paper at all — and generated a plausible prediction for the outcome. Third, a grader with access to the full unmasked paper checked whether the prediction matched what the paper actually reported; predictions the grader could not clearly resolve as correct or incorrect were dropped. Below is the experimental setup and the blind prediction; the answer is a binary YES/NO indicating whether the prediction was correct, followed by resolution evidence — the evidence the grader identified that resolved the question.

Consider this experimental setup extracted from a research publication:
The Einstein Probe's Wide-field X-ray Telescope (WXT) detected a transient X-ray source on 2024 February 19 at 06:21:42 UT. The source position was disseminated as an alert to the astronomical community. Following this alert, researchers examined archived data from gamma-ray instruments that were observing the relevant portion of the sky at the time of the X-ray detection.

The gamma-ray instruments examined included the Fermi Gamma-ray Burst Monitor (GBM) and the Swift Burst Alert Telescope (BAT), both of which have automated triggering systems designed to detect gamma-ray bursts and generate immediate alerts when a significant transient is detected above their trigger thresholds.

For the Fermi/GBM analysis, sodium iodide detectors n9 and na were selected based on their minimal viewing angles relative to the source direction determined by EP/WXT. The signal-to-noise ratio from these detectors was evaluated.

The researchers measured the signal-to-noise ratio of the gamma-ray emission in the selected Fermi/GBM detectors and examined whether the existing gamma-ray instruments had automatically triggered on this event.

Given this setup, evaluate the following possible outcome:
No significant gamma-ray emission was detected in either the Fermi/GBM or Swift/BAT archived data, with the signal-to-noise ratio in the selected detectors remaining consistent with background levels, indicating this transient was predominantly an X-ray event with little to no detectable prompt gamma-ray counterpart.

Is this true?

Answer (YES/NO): NO